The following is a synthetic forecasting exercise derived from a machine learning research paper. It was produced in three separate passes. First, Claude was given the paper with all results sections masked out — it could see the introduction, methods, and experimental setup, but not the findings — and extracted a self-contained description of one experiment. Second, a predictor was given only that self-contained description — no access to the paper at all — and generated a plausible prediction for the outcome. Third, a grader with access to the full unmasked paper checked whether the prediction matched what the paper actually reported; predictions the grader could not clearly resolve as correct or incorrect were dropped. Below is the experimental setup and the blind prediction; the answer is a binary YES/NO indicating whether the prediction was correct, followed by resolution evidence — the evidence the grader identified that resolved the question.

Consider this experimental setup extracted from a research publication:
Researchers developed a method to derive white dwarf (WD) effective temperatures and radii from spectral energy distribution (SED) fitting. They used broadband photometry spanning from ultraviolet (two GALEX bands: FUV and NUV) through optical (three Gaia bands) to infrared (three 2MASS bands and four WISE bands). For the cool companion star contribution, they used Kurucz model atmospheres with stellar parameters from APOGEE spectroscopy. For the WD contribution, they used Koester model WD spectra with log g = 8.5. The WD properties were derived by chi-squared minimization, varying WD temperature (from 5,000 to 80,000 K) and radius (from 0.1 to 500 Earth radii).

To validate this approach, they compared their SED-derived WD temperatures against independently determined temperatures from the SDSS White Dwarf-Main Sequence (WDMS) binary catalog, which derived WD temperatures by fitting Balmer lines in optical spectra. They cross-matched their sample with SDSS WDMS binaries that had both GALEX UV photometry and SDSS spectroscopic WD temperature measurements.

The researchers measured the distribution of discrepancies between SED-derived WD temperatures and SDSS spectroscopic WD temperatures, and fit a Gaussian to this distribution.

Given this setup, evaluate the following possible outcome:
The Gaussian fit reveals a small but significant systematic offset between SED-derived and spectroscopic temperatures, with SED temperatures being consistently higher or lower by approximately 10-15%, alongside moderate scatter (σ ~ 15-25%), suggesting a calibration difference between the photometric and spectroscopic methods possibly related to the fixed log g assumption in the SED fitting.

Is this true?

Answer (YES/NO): NO